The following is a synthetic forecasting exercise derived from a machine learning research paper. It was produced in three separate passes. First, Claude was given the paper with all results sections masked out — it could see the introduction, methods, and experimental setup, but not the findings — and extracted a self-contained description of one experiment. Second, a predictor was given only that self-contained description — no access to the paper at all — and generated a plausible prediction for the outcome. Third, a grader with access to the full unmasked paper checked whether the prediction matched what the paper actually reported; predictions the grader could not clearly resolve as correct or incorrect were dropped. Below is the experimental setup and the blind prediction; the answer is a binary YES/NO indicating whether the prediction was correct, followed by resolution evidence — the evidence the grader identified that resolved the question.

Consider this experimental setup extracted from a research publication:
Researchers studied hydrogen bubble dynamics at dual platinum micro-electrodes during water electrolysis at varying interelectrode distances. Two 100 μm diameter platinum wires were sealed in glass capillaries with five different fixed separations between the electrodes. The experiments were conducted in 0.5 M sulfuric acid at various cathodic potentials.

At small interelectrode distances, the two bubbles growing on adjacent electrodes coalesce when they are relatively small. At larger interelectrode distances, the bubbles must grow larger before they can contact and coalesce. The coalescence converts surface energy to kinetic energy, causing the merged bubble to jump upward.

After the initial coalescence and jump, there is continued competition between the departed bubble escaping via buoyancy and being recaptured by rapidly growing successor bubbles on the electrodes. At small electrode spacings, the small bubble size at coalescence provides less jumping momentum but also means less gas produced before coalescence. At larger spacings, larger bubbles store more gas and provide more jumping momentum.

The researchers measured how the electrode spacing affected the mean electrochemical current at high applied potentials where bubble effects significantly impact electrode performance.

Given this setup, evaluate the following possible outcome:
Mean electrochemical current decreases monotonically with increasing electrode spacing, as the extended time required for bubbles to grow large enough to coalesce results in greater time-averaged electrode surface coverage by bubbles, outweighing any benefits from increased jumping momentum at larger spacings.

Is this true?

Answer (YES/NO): NO